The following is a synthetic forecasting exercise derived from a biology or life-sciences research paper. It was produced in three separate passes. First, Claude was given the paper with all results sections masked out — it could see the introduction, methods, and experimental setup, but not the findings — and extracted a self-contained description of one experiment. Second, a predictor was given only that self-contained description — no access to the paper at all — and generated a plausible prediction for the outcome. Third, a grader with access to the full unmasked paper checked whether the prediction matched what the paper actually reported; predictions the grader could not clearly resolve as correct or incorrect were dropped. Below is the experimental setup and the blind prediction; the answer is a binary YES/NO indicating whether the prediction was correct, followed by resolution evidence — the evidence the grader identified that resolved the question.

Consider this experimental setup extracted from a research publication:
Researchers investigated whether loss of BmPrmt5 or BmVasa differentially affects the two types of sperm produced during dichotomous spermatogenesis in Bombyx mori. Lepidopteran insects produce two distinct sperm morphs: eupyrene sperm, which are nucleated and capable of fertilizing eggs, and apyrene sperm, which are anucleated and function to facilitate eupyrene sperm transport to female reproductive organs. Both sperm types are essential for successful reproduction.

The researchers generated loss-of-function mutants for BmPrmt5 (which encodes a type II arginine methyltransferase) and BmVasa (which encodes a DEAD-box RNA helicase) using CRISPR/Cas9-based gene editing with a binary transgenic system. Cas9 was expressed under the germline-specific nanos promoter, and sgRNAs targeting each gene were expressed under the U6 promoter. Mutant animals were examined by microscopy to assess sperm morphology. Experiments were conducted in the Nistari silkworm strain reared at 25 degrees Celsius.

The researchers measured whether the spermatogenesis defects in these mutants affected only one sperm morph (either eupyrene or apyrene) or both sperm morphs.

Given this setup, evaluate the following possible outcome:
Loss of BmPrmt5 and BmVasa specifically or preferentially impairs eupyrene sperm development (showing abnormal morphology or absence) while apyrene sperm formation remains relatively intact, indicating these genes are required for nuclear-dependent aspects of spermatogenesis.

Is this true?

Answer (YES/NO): NO